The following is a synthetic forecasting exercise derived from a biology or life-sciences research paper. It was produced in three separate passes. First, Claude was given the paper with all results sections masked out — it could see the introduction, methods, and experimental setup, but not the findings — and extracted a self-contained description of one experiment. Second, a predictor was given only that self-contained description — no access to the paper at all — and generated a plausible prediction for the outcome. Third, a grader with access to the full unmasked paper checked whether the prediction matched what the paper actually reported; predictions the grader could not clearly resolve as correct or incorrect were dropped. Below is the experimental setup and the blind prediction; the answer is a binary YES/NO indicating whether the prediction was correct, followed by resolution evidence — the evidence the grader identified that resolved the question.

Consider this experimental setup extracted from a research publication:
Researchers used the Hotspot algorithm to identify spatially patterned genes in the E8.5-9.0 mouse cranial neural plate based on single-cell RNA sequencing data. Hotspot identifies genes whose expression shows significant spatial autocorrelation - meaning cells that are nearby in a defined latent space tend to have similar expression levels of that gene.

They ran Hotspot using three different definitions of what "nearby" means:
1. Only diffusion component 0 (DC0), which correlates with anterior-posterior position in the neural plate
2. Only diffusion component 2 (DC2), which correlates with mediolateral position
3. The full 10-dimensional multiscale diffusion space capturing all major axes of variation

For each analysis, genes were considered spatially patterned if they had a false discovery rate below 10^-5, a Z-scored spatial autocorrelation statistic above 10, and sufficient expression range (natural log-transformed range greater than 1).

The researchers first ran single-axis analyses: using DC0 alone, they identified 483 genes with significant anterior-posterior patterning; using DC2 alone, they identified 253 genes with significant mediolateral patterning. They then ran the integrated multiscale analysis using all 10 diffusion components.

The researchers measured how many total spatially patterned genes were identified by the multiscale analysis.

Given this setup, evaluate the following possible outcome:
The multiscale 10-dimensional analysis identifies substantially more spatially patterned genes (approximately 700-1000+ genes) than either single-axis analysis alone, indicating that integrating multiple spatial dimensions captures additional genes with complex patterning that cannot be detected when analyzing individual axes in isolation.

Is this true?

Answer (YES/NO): YES